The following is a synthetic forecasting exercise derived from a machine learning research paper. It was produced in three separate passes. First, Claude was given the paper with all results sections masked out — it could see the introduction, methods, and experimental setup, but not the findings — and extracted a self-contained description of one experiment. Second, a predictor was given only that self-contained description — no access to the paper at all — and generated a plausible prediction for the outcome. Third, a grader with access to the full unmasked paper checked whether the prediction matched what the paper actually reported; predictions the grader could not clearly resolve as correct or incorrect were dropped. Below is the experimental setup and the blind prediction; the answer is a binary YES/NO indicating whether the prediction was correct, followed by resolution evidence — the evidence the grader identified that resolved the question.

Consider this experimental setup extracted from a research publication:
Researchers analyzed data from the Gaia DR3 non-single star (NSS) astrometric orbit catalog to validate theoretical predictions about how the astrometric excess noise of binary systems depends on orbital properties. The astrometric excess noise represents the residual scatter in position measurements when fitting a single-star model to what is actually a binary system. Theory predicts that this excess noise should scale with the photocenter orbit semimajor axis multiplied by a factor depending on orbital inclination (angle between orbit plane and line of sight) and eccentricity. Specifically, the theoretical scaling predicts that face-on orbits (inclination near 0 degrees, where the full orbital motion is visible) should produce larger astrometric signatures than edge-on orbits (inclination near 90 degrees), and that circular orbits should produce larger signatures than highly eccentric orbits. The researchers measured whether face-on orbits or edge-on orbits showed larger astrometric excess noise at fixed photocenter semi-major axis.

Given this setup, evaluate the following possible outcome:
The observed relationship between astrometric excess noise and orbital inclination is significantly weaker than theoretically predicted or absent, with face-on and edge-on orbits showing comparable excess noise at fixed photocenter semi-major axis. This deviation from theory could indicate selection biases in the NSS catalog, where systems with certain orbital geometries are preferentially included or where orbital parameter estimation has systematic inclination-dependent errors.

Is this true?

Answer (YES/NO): NO